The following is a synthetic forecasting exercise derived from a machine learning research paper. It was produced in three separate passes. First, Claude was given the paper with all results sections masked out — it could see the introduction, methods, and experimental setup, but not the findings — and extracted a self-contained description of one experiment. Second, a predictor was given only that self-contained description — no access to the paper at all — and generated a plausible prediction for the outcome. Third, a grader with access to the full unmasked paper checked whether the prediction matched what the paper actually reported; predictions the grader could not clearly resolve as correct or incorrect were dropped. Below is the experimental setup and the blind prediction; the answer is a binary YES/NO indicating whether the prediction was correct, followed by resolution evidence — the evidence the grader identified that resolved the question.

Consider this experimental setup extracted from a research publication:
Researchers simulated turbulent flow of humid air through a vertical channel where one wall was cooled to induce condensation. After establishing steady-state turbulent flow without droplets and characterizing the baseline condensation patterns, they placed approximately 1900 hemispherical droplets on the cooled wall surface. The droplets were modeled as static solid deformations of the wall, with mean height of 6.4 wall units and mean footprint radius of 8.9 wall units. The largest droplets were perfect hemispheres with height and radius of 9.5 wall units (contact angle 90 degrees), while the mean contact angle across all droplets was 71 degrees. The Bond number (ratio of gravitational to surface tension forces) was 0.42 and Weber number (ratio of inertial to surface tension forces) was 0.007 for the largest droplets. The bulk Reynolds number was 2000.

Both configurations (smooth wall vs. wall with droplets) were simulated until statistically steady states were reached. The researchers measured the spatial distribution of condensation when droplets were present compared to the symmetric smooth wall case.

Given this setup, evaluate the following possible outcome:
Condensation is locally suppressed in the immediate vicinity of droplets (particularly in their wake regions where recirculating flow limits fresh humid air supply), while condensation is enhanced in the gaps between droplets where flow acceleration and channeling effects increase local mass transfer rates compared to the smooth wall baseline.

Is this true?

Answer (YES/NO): NO